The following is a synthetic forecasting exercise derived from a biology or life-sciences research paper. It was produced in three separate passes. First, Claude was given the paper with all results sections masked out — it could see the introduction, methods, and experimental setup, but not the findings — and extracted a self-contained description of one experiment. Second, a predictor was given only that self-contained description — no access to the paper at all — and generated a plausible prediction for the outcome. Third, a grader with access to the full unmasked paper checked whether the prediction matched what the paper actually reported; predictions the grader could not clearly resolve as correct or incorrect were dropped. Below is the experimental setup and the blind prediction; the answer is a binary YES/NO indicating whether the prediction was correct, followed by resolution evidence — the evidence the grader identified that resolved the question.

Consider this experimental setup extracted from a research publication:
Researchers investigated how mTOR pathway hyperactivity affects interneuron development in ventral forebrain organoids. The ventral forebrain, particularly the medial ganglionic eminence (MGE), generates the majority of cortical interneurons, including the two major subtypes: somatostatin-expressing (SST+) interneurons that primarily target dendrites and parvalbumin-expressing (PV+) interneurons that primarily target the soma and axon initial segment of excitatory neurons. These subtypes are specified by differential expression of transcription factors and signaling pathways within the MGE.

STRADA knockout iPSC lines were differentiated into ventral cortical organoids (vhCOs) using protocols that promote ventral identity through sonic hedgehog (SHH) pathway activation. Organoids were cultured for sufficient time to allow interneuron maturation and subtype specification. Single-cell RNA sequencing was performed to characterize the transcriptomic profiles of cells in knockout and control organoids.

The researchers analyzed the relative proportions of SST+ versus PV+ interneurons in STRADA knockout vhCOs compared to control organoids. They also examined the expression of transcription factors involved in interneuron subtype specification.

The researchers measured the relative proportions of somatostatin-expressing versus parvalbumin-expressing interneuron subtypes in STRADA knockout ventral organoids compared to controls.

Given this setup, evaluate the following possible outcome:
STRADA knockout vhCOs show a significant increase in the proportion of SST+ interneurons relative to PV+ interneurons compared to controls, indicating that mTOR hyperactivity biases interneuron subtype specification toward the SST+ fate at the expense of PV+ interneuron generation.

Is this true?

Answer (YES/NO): NO